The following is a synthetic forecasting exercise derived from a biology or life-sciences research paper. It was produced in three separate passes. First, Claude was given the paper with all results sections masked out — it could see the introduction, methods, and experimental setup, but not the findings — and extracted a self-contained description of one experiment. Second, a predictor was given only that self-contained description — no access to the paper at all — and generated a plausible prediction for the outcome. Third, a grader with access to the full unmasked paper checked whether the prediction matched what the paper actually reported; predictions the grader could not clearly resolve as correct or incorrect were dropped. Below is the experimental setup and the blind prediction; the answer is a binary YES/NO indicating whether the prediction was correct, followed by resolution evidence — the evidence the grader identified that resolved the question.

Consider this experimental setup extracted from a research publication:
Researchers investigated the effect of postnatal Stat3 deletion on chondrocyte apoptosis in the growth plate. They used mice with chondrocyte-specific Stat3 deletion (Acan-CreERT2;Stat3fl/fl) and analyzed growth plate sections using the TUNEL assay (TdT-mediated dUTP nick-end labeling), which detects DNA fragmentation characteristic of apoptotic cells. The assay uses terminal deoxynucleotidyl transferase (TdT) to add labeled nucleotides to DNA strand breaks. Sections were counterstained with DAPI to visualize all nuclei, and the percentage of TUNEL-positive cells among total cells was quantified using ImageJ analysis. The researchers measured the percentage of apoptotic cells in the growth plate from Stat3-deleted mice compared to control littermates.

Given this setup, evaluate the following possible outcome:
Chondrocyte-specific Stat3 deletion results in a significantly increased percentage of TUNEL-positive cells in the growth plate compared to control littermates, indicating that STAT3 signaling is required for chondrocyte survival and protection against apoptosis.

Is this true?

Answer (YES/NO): YES